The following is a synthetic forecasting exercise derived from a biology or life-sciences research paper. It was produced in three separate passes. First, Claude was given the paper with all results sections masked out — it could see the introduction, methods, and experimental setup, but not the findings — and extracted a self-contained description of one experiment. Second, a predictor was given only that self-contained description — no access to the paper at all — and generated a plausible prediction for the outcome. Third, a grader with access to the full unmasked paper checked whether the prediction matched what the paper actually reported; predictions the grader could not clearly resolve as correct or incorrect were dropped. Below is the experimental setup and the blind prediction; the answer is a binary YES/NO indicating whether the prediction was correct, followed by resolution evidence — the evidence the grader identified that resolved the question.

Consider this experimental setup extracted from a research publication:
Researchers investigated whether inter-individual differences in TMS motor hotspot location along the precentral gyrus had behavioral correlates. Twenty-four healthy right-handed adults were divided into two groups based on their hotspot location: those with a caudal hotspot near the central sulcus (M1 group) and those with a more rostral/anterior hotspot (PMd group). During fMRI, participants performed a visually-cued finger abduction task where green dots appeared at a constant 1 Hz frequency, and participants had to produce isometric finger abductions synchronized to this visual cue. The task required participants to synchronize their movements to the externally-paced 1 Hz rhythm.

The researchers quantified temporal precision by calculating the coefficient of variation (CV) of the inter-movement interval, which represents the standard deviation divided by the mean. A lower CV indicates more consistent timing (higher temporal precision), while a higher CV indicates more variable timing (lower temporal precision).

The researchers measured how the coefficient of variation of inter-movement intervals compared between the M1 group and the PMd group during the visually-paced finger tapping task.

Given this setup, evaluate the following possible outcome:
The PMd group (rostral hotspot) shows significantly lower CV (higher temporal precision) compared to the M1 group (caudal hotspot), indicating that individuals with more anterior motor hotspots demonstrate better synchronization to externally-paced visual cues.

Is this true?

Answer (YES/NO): YES